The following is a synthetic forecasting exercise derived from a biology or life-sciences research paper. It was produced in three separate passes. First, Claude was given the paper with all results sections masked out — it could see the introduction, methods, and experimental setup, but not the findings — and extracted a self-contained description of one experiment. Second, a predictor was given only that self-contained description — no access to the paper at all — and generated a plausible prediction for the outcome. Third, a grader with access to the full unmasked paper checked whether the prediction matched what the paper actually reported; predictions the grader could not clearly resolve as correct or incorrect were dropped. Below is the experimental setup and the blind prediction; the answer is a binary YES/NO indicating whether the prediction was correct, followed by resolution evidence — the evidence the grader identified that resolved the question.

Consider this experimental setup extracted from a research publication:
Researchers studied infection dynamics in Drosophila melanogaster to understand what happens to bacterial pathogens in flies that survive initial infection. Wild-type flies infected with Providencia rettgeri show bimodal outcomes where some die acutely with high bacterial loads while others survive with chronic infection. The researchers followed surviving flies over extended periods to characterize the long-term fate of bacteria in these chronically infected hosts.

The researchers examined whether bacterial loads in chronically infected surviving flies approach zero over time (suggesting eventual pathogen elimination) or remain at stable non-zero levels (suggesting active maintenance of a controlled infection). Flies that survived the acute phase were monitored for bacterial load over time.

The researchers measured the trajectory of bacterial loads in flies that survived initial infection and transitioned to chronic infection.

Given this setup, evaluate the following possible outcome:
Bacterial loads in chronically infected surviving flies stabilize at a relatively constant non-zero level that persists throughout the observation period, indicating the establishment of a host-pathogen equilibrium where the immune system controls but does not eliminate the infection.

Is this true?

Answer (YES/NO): YES